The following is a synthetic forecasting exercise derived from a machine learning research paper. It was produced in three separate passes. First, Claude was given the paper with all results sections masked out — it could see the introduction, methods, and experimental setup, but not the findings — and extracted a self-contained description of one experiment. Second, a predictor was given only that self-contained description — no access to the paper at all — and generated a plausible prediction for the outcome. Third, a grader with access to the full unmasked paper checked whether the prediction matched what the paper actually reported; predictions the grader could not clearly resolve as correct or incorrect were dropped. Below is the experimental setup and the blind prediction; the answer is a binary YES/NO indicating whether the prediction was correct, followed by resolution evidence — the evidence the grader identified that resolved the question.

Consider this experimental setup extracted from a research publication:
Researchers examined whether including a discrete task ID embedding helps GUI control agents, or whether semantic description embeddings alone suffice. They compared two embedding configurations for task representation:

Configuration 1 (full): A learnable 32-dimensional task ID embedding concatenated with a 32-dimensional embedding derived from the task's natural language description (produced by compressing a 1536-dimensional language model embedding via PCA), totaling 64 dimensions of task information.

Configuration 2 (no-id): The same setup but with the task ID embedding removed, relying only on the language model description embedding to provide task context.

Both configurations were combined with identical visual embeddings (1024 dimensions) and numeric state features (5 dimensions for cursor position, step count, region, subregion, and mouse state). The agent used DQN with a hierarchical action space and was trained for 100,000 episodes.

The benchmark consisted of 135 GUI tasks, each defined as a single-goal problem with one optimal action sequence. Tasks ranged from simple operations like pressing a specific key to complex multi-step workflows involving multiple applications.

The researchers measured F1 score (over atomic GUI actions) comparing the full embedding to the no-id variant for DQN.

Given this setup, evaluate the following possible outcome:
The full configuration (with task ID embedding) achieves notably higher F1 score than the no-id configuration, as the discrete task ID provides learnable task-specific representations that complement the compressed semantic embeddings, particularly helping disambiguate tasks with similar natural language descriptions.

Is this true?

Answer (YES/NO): YES